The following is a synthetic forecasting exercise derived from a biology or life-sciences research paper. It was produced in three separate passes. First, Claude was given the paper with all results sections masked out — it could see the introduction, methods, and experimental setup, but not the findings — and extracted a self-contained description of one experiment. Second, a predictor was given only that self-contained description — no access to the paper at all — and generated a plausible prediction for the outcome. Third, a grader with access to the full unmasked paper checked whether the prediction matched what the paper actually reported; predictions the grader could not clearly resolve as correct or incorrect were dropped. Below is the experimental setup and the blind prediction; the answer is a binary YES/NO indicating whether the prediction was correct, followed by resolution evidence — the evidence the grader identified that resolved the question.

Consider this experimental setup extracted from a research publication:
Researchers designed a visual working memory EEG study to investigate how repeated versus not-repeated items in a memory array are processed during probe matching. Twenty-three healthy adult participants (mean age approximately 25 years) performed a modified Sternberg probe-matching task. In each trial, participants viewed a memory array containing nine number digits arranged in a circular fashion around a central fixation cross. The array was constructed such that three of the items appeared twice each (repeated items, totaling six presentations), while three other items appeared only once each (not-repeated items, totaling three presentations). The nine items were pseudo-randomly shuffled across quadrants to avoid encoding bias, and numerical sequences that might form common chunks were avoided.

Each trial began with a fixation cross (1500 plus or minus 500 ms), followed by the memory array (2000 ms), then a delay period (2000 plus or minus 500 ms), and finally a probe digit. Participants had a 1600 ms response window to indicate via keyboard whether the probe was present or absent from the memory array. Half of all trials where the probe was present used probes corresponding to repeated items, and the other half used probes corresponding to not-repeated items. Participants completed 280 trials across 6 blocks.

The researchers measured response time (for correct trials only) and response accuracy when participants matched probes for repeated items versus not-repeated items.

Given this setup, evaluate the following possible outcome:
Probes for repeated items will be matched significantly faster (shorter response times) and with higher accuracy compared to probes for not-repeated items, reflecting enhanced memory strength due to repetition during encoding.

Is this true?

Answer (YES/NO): YES